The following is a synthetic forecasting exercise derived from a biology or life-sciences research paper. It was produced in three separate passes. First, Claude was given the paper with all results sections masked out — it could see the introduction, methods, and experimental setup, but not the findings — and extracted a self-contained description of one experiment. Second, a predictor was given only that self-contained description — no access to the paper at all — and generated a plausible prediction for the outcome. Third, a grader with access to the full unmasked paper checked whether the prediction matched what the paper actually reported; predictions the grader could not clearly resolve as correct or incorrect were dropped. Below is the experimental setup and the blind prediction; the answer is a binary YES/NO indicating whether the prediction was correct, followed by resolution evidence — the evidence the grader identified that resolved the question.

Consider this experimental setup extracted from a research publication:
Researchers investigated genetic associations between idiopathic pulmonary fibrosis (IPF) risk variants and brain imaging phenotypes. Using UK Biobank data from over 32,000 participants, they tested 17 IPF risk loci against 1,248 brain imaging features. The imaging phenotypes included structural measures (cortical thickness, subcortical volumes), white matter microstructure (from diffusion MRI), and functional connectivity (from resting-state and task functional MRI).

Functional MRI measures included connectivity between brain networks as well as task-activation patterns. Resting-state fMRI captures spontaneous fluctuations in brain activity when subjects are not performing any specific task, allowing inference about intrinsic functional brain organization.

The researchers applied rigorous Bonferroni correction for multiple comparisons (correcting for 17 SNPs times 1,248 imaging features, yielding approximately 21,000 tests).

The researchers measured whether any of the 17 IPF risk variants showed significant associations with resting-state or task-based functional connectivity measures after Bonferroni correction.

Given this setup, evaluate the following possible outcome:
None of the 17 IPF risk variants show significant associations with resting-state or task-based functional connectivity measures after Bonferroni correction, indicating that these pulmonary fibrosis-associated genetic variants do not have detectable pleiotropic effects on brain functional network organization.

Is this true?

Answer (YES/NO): YES